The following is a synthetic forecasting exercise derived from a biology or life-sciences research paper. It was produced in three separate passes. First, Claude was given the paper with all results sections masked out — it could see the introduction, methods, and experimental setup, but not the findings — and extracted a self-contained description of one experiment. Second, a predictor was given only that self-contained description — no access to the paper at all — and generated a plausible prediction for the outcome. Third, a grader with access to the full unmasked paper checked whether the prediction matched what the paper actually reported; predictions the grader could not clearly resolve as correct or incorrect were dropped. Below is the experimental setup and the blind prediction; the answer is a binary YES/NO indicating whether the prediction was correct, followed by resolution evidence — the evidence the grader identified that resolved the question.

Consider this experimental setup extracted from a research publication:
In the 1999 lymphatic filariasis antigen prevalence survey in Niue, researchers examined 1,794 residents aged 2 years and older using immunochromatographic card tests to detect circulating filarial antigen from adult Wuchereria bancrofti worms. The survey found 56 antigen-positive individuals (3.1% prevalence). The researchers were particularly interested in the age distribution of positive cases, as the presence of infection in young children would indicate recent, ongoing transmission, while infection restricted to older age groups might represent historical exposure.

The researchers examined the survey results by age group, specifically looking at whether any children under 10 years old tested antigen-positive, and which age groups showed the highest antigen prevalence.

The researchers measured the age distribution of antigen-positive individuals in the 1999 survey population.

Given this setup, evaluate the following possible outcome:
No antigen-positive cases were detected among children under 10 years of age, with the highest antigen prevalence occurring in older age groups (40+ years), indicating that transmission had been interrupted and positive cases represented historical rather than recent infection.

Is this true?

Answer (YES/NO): NO